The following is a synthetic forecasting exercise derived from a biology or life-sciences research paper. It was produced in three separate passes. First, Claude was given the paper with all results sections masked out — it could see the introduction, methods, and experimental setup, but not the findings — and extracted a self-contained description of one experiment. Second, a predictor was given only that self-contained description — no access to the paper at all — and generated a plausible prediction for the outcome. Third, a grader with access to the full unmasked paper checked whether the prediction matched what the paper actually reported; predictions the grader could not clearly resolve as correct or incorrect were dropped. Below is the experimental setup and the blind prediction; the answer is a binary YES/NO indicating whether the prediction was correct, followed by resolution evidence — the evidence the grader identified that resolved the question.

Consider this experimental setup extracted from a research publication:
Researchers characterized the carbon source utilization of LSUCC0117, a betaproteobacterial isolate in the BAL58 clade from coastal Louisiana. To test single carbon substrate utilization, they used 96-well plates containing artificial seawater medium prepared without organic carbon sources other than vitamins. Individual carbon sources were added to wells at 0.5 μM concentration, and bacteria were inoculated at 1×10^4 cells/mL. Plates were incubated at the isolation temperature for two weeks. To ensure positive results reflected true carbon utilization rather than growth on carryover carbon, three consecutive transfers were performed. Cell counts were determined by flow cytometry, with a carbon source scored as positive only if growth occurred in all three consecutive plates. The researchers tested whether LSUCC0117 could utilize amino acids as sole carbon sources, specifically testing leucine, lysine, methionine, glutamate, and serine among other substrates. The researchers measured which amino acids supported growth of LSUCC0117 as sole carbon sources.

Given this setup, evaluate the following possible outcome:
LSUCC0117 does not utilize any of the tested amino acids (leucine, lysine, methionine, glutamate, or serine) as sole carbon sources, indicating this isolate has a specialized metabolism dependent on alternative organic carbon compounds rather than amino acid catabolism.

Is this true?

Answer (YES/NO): NO